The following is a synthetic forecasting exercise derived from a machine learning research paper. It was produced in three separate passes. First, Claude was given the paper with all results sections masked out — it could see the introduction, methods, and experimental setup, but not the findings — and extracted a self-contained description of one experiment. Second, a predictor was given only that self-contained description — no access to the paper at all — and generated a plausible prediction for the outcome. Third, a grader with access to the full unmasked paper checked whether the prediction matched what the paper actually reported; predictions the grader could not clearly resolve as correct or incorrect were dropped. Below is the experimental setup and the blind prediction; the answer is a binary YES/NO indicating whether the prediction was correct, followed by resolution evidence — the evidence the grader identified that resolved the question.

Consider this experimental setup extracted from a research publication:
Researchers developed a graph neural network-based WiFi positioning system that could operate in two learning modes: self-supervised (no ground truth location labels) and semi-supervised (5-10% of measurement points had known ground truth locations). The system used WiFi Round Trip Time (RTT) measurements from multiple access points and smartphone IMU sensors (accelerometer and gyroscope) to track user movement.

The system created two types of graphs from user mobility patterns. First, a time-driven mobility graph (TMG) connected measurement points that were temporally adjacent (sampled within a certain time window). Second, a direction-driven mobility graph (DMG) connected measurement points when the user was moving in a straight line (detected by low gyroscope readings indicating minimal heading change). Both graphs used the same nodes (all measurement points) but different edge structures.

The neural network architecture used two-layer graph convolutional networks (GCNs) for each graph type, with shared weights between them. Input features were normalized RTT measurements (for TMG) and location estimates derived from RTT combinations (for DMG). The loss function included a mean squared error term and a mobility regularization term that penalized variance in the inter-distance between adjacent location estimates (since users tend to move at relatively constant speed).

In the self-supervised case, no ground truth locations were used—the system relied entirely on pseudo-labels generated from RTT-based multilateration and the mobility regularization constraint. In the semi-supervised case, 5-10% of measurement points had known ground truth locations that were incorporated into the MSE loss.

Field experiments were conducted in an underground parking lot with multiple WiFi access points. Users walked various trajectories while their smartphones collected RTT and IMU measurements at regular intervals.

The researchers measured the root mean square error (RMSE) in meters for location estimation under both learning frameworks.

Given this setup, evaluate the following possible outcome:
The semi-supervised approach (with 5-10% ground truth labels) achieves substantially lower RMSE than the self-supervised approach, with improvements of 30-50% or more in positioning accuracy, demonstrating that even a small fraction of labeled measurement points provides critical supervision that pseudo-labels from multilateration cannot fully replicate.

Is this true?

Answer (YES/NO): NO